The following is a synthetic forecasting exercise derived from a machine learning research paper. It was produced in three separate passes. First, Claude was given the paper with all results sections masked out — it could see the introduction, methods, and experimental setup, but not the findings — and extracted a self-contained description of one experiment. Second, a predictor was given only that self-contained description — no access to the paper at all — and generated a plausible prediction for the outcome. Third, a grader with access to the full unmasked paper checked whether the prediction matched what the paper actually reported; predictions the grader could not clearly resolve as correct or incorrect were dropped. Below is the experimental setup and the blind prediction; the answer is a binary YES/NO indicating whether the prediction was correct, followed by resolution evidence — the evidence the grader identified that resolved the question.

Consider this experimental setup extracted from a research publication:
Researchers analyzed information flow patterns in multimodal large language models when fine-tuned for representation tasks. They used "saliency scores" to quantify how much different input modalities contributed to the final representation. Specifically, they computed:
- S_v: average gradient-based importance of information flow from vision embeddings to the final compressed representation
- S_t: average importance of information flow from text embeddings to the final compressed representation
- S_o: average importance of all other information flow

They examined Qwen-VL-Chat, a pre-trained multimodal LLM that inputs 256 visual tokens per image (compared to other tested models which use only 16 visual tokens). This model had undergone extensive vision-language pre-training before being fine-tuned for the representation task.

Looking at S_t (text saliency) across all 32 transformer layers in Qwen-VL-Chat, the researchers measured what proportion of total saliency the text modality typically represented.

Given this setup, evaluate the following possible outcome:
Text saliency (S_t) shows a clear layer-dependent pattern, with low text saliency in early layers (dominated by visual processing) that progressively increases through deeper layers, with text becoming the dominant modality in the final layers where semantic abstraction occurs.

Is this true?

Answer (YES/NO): NO